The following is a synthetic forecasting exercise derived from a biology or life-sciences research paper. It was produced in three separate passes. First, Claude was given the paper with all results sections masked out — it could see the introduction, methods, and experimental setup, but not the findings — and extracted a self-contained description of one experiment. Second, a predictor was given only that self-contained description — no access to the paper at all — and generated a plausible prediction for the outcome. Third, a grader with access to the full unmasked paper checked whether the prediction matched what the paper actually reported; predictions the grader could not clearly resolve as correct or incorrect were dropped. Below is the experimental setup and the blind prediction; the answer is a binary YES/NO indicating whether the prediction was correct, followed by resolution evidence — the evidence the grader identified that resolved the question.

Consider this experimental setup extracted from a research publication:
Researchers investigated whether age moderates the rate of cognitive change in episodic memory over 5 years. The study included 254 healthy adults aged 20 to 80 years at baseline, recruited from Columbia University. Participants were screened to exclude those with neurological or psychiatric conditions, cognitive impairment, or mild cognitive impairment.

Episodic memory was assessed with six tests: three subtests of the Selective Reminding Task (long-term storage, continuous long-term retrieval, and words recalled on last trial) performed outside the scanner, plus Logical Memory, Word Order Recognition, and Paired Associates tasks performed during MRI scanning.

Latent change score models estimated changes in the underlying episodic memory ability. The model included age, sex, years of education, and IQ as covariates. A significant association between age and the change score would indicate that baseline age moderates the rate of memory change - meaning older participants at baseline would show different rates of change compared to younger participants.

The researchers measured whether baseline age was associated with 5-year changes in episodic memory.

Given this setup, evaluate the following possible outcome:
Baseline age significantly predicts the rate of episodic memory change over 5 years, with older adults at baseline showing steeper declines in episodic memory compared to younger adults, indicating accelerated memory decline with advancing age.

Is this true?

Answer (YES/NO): YES